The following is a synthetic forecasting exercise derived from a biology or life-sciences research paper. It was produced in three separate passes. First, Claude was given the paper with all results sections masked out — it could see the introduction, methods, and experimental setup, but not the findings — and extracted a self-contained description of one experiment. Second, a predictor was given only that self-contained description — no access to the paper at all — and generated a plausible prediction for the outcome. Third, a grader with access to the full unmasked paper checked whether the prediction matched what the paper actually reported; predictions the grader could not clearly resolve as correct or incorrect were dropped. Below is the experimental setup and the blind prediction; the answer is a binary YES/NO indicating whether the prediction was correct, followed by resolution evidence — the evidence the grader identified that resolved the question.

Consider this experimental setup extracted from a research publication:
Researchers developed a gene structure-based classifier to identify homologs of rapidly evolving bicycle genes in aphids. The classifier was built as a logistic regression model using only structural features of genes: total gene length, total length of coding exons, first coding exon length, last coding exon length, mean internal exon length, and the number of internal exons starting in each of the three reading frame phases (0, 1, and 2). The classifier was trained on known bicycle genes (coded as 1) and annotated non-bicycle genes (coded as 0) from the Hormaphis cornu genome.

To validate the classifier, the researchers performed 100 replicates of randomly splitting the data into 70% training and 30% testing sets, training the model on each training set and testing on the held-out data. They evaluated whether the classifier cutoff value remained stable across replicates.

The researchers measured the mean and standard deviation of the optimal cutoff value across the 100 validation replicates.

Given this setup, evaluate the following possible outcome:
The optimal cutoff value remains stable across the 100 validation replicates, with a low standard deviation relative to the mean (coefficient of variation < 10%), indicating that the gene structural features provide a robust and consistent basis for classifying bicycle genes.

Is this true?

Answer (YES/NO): NO